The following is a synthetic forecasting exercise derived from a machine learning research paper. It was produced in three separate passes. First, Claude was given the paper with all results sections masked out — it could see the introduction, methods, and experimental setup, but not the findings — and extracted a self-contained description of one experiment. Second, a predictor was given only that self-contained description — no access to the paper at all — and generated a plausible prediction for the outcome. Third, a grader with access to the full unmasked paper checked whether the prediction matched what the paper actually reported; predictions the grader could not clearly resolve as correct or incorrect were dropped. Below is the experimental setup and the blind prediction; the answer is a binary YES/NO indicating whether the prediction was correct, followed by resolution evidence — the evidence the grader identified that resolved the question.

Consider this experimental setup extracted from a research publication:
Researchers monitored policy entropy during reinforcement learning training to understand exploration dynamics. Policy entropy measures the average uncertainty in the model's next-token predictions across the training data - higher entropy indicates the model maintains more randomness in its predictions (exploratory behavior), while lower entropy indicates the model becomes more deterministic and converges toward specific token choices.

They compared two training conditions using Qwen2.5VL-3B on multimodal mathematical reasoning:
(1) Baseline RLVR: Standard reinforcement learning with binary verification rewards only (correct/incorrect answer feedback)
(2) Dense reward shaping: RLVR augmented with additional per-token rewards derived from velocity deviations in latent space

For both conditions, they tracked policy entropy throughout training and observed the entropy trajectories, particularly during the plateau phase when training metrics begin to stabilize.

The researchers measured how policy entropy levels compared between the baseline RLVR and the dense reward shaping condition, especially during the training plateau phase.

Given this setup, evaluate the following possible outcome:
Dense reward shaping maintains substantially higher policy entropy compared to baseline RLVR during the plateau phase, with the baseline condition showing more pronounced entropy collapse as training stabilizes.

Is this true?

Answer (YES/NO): NO